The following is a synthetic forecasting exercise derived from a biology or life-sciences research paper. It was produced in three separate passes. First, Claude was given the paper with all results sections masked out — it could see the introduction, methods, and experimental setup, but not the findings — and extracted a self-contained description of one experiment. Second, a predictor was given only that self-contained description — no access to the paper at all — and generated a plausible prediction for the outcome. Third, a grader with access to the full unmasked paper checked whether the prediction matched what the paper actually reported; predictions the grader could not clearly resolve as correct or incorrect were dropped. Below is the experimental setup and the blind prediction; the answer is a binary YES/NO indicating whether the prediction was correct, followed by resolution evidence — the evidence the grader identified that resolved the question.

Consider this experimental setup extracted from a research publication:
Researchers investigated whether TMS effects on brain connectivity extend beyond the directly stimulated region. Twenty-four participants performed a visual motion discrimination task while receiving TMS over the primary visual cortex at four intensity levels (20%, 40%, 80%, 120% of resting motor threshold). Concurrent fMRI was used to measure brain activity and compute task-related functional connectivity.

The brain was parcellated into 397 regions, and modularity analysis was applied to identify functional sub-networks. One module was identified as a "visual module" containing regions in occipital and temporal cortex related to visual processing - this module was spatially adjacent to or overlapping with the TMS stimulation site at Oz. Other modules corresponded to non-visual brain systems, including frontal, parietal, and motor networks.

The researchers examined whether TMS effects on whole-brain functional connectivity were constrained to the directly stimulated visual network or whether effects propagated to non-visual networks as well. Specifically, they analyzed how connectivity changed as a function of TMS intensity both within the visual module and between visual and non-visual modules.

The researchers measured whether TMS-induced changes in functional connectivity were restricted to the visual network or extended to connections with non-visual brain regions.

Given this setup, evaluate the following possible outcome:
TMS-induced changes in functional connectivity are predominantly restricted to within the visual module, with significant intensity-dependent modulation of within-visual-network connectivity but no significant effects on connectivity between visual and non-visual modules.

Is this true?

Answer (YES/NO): NO